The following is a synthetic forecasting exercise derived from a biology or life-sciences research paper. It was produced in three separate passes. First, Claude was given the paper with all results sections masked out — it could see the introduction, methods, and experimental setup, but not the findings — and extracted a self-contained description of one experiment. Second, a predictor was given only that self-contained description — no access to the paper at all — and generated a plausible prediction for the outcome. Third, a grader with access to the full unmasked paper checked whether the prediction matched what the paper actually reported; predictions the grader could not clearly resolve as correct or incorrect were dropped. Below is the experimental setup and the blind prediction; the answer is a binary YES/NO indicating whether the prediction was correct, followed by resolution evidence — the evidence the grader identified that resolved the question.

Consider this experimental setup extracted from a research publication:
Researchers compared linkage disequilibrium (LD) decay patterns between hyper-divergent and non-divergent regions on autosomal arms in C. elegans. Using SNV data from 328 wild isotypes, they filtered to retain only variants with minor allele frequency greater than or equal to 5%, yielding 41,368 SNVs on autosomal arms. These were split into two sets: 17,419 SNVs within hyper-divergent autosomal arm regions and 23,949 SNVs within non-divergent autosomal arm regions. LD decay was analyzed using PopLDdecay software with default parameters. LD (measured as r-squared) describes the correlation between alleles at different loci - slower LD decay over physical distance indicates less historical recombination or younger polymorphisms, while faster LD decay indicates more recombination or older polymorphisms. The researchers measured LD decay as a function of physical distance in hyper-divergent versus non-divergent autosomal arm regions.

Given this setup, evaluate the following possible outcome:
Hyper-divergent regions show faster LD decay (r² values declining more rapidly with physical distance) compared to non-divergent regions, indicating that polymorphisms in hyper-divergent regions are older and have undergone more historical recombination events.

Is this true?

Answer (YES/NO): NO